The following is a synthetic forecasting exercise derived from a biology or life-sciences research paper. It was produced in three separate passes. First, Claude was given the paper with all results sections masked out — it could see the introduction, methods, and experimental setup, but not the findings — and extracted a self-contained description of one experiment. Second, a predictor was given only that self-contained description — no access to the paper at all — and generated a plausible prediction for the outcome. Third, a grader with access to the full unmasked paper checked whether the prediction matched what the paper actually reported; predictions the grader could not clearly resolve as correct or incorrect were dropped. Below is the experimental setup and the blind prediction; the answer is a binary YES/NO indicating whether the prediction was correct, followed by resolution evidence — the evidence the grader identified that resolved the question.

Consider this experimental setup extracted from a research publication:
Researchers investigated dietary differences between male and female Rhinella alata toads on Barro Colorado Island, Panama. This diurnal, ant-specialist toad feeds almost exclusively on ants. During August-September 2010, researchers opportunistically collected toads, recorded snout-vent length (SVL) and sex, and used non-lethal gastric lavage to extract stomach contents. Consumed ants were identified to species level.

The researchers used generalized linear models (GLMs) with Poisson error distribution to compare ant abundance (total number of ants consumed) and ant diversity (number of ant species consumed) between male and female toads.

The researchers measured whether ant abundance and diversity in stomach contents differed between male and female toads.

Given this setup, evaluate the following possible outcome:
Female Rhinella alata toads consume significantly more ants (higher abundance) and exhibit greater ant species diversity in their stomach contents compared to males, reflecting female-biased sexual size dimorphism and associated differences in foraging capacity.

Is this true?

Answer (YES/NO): NO